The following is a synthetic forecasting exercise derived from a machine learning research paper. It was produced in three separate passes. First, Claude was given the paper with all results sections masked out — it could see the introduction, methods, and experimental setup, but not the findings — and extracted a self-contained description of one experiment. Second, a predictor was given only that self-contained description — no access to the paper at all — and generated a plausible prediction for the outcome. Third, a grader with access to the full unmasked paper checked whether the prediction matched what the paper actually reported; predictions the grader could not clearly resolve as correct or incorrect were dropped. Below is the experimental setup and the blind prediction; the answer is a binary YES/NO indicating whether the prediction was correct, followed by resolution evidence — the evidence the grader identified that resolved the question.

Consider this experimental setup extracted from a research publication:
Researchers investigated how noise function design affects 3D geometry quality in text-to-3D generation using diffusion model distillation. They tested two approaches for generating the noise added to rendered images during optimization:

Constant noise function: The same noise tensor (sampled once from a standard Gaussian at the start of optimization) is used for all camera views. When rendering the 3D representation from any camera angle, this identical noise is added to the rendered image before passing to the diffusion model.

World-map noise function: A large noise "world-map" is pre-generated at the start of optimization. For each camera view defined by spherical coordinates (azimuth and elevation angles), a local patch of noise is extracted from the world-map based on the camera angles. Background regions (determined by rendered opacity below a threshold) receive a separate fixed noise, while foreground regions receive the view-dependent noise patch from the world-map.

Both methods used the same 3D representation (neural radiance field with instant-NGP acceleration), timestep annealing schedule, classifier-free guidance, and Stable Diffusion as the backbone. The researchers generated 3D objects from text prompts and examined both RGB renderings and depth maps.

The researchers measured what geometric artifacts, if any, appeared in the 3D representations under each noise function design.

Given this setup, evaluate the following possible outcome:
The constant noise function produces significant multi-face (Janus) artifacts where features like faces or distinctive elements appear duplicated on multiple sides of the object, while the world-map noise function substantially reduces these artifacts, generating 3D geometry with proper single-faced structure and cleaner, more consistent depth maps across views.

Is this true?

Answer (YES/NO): NO